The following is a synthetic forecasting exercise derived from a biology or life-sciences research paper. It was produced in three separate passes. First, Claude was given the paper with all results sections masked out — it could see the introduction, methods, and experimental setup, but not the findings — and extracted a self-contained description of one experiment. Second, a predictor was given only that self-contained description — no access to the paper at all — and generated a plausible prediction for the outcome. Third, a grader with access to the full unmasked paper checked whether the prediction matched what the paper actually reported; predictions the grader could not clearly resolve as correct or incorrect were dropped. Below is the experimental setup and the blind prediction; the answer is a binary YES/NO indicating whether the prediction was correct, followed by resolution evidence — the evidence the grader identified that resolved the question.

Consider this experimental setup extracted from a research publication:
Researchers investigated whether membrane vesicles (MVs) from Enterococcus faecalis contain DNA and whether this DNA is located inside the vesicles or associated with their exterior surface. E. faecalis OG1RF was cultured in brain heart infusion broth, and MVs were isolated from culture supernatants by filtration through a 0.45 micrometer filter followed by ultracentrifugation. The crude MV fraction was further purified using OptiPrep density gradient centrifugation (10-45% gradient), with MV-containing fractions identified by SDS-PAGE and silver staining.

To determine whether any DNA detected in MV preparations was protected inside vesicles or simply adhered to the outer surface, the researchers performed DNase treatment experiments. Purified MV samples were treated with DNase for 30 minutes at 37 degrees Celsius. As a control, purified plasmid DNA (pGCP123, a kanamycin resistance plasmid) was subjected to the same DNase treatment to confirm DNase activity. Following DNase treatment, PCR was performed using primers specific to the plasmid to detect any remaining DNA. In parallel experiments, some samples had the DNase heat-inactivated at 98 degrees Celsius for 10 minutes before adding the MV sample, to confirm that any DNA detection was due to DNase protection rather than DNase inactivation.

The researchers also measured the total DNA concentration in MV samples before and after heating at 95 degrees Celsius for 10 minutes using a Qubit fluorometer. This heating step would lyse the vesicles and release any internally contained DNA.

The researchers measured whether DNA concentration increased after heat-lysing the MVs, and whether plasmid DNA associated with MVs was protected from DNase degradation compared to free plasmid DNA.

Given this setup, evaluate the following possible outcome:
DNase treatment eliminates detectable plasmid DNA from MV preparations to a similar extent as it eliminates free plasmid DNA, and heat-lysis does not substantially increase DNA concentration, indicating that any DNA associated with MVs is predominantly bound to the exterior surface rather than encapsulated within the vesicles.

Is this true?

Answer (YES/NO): NO